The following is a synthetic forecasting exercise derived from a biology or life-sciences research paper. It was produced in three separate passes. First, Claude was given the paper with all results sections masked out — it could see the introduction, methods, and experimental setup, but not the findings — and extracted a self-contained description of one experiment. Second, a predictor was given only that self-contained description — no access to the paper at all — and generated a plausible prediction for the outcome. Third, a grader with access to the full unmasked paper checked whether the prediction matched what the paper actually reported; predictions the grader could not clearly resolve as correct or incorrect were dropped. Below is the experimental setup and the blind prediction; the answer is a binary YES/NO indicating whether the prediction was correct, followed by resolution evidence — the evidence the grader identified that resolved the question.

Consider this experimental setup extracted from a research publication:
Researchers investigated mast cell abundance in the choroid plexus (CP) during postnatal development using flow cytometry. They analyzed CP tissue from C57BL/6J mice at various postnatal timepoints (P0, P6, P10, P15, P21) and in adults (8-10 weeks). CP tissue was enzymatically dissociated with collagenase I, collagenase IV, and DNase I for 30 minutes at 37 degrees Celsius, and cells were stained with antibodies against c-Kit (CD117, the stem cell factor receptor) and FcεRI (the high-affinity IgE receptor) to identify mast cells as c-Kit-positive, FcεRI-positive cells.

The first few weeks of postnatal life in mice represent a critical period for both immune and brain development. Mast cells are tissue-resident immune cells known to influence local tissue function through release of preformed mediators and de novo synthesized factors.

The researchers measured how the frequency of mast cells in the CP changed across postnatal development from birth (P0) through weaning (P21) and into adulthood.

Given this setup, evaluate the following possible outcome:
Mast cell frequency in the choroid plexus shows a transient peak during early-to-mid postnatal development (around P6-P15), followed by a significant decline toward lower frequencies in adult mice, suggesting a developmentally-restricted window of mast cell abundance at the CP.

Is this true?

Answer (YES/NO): NO